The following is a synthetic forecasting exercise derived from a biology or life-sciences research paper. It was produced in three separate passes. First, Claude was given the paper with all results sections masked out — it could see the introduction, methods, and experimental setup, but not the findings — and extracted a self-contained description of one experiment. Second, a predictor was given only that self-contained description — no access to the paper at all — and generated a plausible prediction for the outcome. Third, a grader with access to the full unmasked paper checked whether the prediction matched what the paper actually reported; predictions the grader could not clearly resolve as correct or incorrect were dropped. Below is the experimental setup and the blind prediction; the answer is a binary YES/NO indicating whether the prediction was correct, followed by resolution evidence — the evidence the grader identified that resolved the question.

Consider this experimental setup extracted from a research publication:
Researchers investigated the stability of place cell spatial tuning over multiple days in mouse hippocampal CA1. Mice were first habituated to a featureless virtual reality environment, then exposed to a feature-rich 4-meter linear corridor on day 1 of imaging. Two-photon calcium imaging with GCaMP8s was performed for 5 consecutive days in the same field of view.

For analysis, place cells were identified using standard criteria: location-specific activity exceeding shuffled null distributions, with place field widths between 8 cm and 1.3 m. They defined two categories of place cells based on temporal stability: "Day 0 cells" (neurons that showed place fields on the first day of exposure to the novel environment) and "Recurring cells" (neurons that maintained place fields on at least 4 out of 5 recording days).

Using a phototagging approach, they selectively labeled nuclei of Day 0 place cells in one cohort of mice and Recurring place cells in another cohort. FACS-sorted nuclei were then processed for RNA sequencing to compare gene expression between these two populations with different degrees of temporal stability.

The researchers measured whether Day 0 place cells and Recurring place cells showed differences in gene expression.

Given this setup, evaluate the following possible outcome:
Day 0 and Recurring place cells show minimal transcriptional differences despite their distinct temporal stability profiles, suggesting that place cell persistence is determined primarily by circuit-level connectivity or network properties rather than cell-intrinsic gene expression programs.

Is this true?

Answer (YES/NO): NO